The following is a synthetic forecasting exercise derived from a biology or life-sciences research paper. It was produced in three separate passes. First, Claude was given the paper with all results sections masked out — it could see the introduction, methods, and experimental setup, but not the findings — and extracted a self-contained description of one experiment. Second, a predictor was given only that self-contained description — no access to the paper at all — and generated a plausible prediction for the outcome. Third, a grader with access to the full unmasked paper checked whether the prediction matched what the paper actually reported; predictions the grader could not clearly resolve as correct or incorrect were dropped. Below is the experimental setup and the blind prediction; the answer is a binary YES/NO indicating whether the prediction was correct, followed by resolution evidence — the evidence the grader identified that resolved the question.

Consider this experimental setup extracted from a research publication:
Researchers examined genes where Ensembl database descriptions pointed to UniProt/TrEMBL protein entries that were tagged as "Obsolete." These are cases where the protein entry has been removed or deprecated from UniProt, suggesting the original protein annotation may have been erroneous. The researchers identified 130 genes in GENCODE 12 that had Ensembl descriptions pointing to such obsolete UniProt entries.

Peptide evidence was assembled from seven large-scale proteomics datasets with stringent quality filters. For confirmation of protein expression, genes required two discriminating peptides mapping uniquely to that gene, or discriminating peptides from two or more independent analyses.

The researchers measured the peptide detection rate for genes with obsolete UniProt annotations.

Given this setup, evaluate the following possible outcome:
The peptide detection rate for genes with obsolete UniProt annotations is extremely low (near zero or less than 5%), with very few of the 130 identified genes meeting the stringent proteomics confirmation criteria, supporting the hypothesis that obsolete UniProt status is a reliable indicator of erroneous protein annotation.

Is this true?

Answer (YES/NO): YES